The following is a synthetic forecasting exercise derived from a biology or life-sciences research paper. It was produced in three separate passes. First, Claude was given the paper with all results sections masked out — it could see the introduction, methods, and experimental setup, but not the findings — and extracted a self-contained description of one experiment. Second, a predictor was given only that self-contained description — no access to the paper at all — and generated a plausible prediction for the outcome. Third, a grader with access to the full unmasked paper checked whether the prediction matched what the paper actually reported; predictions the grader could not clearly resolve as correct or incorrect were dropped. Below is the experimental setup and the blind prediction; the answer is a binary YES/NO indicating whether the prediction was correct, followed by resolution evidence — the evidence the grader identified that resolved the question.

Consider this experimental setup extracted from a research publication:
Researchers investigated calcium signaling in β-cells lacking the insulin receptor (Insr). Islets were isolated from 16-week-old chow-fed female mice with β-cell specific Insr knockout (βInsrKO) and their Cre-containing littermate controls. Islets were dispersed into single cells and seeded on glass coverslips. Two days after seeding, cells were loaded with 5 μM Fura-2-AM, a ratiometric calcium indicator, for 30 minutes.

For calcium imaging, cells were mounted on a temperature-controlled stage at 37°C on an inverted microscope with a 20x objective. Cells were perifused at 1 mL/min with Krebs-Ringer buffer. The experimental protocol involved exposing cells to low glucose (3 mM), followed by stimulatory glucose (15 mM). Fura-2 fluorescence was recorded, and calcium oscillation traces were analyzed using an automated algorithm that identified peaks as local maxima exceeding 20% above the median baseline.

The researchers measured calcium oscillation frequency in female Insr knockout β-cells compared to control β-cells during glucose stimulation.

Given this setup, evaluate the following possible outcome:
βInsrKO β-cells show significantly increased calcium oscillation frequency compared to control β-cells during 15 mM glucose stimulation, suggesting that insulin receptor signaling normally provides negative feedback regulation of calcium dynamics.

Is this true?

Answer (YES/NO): YES